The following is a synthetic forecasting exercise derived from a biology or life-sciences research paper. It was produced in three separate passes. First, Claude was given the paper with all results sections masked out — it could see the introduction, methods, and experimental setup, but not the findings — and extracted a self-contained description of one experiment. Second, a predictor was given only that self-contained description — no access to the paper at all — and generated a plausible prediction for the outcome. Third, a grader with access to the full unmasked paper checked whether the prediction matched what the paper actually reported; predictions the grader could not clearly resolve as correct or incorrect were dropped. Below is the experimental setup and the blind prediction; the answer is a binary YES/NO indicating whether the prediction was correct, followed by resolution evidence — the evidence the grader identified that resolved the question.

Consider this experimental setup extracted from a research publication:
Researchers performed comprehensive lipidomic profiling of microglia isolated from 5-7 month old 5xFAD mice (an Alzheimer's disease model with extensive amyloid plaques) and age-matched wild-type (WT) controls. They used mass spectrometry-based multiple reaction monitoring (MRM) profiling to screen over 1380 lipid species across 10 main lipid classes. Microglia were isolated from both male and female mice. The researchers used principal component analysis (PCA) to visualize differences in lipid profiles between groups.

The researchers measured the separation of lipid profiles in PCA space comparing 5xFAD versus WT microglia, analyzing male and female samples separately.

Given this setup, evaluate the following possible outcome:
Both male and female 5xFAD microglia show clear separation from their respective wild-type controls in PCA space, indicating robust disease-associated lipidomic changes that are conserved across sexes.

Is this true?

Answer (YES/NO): NO